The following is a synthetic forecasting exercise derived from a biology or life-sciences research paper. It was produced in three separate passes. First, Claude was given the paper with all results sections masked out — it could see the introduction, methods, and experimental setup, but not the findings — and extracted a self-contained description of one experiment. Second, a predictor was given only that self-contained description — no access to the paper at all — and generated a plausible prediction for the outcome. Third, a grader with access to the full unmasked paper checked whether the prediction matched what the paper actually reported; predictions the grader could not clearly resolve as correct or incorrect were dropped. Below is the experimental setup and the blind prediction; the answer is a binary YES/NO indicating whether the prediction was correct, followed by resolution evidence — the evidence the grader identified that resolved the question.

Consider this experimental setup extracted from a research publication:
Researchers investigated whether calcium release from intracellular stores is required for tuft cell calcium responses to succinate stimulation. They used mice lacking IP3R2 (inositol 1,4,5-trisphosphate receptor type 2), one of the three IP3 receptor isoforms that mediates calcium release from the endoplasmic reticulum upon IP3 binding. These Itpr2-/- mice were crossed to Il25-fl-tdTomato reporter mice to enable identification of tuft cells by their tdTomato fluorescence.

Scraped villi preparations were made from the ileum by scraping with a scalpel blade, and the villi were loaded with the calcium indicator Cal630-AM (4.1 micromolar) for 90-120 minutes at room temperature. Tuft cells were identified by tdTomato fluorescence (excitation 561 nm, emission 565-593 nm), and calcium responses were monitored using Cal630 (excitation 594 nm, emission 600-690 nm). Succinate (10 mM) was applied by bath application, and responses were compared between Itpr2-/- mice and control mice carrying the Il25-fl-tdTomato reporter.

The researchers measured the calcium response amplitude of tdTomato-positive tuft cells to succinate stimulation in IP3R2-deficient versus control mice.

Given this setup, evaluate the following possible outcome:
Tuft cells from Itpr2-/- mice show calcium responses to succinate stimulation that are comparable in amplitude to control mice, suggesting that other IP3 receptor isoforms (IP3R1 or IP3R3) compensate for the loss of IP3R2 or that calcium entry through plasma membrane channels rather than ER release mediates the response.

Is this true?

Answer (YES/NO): NO